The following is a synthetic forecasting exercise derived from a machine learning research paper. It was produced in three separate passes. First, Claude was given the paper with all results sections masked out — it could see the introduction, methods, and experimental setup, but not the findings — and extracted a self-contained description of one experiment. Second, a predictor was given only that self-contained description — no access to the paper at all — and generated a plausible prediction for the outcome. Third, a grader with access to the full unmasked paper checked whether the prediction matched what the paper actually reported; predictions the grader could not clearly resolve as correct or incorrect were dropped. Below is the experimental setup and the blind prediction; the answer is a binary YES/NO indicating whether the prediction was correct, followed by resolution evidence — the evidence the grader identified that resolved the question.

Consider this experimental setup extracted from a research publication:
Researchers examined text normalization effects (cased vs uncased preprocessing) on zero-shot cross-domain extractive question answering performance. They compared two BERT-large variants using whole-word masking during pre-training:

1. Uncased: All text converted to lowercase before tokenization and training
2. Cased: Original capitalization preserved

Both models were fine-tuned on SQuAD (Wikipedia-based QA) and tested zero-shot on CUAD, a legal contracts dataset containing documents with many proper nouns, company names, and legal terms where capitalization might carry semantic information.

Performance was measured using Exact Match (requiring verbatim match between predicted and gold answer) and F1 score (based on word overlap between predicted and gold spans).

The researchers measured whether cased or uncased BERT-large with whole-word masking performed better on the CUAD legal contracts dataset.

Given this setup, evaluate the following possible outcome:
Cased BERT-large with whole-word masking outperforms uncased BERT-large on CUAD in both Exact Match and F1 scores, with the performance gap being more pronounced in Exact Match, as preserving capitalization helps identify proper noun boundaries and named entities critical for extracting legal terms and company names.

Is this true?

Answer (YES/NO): NO